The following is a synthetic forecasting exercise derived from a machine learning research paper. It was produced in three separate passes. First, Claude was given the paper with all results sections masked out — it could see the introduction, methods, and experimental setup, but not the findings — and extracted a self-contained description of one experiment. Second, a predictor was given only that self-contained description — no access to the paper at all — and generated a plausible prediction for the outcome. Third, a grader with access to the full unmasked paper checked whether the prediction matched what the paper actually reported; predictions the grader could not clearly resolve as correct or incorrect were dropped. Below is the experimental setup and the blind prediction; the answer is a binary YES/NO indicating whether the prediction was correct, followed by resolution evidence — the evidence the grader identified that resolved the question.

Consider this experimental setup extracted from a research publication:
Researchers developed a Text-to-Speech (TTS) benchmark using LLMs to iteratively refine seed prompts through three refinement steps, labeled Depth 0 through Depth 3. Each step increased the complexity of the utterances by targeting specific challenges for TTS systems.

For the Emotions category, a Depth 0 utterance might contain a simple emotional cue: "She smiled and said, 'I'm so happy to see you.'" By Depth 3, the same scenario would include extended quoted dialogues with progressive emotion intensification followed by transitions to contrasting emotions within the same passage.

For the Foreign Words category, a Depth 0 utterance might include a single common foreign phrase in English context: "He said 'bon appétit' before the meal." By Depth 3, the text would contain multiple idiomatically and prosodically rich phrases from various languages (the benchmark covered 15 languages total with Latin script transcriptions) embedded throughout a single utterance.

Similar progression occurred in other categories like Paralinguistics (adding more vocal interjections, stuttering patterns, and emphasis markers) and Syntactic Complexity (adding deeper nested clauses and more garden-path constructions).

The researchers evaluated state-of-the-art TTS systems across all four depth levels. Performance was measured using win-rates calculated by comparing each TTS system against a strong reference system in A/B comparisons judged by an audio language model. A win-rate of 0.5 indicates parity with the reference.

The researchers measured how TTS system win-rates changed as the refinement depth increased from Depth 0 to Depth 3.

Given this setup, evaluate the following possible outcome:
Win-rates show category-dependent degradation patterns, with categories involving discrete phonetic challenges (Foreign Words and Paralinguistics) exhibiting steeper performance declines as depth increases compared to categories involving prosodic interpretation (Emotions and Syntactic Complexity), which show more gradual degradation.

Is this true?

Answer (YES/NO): NO